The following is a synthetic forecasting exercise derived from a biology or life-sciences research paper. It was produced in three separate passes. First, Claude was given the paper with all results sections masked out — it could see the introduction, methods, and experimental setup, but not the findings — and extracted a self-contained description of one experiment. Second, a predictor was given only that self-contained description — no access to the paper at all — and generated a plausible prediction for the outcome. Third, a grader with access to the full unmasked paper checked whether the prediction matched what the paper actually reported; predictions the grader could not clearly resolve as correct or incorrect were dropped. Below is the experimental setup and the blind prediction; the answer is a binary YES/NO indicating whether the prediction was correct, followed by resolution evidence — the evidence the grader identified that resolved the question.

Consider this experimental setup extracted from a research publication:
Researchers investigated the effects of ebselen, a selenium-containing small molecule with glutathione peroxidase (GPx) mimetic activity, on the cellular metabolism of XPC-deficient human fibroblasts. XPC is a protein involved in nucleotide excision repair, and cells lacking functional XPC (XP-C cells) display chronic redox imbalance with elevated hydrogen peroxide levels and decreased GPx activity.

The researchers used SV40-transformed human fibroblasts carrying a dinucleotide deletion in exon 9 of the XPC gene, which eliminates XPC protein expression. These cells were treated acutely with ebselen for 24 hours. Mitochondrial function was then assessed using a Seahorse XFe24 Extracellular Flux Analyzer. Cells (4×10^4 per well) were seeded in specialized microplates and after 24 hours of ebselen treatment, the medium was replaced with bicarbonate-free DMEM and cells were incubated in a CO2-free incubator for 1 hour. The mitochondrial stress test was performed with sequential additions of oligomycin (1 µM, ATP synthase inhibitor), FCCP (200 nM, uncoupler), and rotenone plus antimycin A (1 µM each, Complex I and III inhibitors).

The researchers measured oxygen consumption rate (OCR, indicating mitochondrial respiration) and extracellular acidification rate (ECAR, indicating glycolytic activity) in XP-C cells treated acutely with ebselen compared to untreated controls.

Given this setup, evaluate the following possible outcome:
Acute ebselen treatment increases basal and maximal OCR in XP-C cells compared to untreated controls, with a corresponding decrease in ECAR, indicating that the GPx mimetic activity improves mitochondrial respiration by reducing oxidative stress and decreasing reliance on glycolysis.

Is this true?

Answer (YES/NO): NO